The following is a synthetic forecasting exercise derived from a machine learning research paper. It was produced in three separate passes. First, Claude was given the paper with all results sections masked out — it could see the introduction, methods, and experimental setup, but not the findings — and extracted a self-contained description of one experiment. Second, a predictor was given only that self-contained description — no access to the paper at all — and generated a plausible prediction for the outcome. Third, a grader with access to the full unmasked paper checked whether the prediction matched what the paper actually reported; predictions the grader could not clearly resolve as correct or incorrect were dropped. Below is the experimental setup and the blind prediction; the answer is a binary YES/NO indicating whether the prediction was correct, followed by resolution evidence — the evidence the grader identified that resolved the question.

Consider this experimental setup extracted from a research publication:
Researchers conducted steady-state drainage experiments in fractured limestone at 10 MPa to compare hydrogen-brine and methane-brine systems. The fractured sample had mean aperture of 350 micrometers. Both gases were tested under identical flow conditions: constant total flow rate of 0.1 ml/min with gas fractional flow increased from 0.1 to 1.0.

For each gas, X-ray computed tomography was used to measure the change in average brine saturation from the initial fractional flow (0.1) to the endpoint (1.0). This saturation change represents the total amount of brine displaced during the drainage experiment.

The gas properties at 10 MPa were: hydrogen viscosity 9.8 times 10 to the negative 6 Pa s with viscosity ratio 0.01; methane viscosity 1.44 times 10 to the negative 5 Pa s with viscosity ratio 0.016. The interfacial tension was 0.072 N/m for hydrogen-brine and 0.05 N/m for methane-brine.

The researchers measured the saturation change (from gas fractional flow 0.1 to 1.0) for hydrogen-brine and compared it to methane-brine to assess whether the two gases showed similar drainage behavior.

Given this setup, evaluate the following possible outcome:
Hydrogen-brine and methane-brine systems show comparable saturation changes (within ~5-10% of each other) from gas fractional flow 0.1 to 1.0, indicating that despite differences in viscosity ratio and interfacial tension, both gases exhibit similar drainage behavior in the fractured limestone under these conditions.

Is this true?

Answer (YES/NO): YES